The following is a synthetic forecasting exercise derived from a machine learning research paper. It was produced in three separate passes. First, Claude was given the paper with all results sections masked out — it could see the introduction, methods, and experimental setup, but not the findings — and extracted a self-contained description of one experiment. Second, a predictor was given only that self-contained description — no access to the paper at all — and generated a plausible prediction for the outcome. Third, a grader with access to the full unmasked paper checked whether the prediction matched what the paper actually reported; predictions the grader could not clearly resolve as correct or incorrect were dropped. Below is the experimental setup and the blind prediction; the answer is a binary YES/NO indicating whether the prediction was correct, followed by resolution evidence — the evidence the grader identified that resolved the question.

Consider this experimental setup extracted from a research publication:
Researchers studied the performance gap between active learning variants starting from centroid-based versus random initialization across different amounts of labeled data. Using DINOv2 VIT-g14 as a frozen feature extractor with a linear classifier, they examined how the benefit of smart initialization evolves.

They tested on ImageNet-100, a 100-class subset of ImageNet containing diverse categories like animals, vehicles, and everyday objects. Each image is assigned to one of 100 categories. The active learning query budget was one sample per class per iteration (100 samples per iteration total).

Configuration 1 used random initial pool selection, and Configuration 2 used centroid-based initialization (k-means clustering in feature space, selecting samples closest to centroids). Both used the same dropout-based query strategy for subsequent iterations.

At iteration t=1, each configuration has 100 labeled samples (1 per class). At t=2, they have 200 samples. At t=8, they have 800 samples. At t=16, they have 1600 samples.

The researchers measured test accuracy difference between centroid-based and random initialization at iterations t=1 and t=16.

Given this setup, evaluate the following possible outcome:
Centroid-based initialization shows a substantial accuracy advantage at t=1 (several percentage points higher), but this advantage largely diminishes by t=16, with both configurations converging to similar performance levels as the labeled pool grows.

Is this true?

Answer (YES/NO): YES